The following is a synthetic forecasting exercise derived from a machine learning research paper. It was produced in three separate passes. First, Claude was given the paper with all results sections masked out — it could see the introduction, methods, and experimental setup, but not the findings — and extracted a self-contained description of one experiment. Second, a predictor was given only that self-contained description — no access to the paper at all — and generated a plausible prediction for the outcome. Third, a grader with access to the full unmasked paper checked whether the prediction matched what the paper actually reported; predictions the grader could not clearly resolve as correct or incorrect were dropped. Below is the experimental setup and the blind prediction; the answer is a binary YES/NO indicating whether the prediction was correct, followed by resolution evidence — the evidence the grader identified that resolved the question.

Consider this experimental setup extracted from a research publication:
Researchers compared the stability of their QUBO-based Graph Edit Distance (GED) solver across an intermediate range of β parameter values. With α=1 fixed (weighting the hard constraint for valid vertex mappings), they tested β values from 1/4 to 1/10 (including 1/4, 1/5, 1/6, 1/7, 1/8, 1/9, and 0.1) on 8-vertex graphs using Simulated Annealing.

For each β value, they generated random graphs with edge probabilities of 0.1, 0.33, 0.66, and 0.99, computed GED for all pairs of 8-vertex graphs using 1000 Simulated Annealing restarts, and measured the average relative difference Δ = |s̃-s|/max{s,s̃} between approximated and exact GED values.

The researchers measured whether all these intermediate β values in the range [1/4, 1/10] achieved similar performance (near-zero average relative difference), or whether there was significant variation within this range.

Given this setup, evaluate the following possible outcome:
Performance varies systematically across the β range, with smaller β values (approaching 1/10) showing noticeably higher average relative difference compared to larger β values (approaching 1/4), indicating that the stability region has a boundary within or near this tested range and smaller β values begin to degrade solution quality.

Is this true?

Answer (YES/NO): NO